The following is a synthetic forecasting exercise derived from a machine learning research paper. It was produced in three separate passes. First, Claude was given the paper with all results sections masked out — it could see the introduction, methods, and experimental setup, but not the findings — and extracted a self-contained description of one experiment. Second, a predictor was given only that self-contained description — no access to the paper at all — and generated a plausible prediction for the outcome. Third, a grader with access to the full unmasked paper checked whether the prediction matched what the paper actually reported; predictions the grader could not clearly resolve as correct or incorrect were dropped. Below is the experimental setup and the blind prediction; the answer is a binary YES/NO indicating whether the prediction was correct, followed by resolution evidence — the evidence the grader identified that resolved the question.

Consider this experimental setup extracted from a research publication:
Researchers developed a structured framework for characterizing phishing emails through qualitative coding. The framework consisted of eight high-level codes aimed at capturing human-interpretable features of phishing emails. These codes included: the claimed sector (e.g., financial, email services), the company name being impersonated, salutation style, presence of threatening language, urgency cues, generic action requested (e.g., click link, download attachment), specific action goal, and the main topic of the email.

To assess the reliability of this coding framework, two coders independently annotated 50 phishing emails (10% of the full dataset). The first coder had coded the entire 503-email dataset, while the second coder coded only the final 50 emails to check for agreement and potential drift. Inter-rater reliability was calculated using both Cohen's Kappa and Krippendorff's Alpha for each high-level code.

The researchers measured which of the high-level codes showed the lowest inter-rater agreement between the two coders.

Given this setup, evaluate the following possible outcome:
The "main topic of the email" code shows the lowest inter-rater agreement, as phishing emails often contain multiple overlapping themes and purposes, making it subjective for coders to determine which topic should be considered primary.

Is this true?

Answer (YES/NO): NO